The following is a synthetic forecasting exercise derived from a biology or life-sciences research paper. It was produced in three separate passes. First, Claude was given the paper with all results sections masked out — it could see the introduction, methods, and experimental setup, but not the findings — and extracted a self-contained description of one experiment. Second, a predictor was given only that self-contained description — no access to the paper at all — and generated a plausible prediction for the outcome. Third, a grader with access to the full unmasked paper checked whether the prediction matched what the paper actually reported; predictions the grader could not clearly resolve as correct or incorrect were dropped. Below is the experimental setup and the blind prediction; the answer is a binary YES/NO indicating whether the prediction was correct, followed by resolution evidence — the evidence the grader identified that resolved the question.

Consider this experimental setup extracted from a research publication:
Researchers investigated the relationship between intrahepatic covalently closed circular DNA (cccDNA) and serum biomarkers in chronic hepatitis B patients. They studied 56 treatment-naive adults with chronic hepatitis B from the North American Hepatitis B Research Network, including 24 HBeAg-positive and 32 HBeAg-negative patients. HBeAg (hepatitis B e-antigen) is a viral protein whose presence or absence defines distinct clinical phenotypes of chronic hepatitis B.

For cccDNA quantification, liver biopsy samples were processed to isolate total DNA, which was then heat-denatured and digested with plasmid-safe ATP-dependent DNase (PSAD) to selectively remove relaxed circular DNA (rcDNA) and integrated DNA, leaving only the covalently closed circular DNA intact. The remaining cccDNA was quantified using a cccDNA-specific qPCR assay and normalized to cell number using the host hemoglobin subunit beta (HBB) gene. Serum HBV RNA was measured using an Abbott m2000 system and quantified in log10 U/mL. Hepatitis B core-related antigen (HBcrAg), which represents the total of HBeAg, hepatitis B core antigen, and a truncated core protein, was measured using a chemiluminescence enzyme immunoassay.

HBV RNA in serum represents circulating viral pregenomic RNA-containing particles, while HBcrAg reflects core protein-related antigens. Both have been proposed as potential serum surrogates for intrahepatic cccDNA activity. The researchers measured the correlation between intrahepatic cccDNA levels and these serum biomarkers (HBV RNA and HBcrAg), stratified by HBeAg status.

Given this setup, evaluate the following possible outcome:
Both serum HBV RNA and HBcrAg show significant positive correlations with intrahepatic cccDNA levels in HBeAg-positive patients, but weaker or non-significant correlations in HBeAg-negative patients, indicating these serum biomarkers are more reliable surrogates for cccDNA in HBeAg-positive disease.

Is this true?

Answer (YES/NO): NO